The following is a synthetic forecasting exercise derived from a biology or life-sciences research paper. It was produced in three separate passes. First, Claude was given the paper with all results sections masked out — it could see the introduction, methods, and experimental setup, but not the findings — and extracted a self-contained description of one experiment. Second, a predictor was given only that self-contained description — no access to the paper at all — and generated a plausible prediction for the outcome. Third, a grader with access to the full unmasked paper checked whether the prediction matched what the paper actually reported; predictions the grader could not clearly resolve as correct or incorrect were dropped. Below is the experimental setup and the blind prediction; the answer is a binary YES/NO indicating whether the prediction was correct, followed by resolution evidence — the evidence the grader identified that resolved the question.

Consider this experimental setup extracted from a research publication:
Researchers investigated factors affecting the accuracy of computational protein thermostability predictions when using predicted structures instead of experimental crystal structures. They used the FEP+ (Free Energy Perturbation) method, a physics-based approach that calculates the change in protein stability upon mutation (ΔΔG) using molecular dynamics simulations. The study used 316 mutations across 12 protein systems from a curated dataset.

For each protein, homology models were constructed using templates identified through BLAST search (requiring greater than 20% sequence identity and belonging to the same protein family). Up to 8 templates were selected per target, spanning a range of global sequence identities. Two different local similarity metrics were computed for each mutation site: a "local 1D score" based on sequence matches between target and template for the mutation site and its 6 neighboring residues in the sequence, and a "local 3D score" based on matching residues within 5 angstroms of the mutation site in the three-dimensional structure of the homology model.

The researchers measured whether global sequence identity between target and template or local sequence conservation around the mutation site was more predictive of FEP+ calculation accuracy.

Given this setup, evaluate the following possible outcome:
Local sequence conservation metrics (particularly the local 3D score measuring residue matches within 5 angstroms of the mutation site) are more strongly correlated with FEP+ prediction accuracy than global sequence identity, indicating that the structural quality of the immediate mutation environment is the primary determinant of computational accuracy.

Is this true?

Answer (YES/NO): NO